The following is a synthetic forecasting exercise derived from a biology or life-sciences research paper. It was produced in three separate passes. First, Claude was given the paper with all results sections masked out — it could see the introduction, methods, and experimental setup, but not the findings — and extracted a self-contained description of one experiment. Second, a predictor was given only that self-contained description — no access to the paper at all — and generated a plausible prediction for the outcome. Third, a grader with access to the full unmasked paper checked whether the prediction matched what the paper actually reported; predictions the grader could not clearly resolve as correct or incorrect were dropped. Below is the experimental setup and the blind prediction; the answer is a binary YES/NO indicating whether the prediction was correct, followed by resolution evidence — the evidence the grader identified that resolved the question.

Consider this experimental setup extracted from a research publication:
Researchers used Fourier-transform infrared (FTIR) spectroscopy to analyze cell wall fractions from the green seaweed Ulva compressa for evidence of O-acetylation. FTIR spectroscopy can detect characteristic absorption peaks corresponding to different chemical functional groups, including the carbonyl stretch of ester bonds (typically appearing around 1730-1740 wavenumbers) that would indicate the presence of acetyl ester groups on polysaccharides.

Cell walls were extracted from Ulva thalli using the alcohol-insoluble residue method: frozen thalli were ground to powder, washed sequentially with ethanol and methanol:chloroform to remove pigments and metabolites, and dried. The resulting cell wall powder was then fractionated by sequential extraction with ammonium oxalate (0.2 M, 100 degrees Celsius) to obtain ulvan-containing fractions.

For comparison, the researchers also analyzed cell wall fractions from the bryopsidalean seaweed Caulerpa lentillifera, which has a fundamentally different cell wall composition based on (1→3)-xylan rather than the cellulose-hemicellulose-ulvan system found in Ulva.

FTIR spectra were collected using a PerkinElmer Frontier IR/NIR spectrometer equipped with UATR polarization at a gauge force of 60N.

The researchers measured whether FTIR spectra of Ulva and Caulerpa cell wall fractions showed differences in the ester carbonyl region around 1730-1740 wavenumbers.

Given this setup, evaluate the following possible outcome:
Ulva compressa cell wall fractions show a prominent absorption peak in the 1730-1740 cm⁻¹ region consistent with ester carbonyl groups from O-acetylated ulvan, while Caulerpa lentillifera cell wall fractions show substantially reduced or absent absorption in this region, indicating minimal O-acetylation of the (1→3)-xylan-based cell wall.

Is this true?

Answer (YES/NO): YES